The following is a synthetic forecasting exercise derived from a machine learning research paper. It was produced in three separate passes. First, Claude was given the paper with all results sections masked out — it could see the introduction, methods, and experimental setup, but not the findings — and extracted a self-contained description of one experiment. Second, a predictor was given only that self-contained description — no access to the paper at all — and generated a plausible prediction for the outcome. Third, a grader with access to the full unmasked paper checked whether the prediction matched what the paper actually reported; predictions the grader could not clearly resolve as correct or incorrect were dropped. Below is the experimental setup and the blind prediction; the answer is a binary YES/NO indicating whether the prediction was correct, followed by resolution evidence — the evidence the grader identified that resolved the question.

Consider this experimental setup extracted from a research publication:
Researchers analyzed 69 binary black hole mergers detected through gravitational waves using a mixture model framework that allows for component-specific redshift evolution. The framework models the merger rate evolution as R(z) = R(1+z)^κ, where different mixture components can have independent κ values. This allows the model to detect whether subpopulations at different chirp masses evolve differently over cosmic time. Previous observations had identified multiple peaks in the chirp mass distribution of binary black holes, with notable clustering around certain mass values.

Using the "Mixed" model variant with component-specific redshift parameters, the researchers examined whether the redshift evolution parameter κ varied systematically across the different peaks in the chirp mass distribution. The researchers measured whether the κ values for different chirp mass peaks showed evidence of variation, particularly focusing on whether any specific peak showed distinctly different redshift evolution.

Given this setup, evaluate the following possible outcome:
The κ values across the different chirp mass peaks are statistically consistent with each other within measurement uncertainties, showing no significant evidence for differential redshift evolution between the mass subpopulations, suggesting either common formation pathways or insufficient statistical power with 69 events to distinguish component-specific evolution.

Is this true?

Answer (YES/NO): NO